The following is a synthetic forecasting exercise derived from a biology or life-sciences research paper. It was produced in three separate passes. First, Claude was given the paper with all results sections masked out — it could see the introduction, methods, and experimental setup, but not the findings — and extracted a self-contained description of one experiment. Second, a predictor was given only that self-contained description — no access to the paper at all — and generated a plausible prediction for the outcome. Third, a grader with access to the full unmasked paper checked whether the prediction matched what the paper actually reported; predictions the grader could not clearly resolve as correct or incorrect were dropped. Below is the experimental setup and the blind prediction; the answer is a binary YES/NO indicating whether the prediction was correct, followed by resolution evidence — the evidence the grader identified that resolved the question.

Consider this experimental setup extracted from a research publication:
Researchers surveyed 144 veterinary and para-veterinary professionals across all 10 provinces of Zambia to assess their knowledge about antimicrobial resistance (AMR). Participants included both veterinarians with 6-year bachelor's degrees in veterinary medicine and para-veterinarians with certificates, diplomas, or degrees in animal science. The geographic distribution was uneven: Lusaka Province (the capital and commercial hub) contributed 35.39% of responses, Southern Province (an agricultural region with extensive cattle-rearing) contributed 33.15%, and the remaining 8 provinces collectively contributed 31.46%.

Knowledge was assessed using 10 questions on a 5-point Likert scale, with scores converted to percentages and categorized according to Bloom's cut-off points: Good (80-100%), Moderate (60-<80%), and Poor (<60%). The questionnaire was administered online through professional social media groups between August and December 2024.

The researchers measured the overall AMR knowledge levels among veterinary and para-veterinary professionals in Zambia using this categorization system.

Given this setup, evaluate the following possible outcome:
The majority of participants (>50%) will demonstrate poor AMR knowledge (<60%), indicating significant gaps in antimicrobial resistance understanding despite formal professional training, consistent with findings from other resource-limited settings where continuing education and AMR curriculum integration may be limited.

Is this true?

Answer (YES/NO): NO